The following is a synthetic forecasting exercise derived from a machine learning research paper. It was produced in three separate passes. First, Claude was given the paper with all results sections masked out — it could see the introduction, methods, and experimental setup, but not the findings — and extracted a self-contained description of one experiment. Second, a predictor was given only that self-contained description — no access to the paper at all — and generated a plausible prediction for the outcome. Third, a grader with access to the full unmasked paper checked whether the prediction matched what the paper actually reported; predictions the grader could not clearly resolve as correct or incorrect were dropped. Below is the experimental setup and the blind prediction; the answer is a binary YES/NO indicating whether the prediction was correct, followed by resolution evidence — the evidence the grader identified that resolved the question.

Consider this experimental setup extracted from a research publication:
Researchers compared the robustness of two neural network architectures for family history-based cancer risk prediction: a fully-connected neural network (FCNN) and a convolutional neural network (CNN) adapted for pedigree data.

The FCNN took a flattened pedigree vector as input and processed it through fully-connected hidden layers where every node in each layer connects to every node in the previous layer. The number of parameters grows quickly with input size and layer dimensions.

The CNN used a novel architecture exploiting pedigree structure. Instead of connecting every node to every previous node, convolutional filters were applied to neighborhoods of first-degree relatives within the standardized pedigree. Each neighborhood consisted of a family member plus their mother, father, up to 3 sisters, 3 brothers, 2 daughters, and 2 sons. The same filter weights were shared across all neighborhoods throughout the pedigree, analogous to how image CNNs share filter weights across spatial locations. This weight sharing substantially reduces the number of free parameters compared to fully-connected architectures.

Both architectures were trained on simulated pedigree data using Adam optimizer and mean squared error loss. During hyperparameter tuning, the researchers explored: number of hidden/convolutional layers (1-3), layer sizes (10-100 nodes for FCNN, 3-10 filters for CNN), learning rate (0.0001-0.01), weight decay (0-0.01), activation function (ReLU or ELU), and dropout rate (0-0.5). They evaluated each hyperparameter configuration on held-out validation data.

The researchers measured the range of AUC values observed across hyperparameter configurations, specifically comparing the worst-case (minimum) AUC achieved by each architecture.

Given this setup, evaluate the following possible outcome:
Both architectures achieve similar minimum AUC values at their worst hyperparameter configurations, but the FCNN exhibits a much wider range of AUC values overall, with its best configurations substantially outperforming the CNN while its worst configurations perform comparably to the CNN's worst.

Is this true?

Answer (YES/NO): NO